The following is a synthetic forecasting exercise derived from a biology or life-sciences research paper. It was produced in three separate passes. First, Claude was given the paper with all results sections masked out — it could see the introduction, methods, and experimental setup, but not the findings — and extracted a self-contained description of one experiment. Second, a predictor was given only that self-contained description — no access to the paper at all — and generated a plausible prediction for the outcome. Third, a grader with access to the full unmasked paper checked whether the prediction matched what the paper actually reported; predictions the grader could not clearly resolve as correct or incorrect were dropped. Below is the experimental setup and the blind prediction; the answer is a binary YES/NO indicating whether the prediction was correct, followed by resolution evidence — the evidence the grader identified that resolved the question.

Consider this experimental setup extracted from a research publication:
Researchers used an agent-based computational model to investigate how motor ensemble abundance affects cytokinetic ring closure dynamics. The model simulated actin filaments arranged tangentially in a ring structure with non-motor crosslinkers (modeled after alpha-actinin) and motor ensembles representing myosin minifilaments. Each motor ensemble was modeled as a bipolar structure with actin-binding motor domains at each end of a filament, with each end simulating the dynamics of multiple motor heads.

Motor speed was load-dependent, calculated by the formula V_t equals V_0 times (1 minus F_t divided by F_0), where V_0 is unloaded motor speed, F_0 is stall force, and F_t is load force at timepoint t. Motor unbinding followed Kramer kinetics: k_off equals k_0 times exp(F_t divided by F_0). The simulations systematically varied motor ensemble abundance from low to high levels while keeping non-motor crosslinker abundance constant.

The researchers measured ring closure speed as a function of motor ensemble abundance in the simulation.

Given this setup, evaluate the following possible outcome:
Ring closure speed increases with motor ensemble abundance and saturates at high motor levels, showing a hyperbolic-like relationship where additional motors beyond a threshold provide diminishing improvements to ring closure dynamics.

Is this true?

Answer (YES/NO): YES